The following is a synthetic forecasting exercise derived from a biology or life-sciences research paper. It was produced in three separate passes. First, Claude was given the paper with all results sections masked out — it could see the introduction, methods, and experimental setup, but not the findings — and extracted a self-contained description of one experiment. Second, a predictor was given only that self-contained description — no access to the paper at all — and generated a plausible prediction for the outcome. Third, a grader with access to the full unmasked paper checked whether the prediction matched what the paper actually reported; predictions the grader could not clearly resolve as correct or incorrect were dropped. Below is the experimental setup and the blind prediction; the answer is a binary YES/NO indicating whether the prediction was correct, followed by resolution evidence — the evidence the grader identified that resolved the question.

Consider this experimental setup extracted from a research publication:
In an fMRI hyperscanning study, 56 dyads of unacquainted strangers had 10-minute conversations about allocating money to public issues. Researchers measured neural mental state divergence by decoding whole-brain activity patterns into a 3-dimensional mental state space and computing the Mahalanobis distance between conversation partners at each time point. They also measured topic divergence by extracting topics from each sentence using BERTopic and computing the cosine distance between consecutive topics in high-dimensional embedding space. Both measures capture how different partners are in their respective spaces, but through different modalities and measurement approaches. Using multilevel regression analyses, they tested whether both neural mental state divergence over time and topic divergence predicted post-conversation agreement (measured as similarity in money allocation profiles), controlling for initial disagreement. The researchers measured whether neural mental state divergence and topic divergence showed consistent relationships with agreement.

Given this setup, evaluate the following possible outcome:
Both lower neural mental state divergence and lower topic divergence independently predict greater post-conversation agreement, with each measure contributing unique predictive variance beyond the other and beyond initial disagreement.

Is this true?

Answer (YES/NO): NO